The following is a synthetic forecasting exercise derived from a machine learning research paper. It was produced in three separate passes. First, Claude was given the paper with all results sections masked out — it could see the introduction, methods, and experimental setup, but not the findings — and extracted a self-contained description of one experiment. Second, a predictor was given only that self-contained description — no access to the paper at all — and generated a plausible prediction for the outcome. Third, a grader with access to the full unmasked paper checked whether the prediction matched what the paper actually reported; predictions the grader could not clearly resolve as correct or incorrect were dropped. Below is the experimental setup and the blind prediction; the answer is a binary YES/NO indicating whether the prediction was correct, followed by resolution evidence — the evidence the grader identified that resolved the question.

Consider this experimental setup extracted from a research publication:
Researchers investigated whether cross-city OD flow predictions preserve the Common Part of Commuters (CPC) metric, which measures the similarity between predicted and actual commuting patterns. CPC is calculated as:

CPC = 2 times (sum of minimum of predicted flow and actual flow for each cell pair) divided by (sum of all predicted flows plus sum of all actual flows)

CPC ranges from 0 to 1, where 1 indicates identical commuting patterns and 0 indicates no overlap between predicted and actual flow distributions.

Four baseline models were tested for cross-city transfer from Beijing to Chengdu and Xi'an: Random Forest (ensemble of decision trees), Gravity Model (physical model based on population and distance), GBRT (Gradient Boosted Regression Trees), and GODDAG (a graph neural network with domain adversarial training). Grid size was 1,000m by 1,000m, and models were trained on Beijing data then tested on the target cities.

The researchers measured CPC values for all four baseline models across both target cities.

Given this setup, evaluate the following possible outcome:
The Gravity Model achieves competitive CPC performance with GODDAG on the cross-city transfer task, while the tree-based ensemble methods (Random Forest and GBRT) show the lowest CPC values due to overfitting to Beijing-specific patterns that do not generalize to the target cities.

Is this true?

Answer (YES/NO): NO